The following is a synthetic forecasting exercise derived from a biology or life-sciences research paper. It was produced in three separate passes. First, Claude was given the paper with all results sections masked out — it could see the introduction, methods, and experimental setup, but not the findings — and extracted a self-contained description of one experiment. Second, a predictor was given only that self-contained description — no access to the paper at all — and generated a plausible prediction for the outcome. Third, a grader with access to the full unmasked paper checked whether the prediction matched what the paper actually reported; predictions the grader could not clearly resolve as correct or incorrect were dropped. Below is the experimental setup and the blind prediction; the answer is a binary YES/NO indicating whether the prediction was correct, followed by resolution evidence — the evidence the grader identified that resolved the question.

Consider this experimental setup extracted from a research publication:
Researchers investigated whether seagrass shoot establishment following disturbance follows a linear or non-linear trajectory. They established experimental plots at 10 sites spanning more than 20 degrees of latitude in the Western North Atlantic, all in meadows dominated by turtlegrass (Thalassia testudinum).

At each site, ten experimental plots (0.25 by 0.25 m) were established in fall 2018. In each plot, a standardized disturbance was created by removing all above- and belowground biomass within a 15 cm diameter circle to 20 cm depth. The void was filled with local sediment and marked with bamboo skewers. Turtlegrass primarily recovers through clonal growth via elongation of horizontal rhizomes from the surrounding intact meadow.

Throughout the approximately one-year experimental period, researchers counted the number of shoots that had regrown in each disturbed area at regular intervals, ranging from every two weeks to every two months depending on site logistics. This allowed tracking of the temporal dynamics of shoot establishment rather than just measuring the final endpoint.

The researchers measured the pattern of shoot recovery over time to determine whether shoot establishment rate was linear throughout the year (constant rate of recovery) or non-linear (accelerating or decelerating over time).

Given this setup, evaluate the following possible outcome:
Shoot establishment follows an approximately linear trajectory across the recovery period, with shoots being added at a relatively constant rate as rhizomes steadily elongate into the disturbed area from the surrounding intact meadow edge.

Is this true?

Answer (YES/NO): YES